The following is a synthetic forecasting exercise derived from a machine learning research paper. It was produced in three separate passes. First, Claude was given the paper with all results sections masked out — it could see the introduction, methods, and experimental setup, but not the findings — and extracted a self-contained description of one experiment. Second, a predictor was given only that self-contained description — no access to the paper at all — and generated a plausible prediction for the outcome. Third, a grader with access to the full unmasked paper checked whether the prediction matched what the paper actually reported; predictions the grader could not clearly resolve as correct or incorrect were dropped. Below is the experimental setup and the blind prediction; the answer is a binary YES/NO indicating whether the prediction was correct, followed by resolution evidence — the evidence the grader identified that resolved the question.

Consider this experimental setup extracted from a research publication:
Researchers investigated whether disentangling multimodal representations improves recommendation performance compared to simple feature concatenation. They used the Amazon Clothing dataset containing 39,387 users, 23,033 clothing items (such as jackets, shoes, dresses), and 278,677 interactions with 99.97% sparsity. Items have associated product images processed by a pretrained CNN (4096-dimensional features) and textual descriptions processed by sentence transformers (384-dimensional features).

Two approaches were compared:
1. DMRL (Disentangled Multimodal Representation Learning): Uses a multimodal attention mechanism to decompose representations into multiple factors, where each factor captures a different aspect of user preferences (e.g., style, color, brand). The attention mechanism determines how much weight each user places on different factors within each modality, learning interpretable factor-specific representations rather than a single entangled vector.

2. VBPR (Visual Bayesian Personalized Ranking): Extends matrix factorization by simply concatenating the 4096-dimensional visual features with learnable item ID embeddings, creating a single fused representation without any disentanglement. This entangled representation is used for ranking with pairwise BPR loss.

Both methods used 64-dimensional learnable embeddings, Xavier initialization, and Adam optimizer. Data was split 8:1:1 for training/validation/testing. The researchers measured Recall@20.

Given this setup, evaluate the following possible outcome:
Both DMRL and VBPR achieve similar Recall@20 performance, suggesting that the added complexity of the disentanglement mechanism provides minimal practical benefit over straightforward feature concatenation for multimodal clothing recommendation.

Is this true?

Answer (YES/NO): NO